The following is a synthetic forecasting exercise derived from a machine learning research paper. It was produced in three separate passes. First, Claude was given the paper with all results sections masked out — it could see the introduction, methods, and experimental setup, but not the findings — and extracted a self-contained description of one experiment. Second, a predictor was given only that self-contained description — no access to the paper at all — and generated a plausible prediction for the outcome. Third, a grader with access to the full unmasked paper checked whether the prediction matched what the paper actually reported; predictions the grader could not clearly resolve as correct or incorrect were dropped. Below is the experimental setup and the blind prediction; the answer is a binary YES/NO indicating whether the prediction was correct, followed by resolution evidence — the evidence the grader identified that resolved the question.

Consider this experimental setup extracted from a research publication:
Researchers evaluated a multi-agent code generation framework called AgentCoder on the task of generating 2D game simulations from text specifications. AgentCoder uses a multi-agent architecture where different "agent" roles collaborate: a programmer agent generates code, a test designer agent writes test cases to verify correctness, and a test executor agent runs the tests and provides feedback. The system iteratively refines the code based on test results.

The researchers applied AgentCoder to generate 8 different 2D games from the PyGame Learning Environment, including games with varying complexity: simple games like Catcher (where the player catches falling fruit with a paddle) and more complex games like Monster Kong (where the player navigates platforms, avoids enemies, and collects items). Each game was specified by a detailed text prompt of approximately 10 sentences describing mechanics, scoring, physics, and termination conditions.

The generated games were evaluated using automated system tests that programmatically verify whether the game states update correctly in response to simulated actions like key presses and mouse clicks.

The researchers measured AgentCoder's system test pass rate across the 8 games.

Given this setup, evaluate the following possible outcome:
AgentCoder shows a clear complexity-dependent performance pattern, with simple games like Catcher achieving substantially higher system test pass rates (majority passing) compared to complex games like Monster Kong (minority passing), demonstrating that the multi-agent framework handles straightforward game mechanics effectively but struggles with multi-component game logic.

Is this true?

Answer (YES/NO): NO